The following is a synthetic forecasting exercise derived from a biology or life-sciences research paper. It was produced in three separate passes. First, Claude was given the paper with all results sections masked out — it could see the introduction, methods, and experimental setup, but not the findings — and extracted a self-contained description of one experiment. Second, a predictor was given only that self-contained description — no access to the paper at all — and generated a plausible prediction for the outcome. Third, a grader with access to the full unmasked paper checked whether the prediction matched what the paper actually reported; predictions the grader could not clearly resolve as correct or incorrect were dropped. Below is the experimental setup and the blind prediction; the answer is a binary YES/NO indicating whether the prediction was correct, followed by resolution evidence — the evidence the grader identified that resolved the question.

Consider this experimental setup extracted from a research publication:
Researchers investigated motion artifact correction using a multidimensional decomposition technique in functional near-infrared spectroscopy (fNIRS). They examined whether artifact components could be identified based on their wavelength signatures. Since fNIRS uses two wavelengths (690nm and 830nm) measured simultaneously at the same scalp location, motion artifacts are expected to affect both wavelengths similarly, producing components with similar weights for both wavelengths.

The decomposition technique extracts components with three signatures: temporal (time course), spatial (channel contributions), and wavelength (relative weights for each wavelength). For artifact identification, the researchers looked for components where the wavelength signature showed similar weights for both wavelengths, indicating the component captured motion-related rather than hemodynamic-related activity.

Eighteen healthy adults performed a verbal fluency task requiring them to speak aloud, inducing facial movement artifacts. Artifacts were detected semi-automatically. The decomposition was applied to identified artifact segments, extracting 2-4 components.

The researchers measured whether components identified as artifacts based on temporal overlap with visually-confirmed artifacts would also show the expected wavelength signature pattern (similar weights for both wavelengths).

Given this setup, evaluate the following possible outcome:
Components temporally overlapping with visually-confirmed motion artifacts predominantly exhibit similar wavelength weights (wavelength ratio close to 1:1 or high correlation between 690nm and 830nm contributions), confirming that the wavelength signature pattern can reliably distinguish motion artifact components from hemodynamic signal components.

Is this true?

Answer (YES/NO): YES